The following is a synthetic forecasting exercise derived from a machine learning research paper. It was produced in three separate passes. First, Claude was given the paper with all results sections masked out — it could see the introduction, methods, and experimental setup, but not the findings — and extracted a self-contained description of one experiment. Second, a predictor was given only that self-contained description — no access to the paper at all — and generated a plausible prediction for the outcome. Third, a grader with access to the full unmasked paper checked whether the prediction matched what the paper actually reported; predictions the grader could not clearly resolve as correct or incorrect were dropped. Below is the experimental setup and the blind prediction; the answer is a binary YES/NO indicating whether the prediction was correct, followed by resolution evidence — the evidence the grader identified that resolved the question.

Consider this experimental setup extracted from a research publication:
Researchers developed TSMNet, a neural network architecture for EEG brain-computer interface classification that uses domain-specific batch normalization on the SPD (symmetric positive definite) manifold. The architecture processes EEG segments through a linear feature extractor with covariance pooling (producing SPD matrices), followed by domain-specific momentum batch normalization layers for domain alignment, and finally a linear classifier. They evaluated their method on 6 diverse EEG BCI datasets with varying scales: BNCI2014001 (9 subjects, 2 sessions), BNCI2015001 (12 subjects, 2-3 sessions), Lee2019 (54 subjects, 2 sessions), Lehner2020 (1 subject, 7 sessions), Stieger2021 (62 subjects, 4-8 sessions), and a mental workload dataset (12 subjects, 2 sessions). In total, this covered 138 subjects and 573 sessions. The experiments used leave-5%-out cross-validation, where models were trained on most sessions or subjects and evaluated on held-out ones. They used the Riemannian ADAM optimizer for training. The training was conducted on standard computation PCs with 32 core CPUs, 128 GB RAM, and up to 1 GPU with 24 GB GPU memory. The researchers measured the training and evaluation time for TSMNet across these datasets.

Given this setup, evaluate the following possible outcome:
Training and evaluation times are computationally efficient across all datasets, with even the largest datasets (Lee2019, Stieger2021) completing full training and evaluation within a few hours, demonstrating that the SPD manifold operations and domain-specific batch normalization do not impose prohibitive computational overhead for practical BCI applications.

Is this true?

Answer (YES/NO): YES